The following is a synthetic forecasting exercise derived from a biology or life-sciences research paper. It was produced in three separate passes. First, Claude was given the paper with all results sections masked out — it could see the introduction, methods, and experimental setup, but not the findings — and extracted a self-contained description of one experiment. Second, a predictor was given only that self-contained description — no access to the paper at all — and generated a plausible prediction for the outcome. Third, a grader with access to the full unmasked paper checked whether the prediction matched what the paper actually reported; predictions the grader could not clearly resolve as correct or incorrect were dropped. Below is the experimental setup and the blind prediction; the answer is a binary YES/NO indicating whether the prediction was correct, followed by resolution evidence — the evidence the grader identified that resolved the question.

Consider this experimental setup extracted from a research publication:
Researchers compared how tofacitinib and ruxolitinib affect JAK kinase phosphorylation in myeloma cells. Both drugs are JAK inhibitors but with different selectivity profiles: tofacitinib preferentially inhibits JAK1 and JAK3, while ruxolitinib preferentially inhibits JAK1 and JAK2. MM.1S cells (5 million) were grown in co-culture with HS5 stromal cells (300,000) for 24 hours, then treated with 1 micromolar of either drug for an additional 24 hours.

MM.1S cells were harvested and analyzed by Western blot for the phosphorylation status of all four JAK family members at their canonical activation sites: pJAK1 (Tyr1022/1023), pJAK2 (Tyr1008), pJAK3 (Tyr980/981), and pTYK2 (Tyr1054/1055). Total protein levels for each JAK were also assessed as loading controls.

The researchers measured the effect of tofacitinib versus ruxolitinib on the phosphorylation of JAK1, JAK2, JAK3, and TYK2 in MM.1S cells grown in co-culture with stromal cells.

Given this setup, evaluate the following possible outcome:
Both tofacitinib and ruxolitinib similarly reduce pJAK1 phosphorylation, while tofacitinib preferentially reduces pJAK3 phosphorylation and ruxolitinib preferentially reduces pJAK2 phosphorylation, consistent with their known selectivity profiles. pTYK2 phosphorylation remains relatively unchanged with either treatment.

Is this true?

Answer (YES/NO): NO